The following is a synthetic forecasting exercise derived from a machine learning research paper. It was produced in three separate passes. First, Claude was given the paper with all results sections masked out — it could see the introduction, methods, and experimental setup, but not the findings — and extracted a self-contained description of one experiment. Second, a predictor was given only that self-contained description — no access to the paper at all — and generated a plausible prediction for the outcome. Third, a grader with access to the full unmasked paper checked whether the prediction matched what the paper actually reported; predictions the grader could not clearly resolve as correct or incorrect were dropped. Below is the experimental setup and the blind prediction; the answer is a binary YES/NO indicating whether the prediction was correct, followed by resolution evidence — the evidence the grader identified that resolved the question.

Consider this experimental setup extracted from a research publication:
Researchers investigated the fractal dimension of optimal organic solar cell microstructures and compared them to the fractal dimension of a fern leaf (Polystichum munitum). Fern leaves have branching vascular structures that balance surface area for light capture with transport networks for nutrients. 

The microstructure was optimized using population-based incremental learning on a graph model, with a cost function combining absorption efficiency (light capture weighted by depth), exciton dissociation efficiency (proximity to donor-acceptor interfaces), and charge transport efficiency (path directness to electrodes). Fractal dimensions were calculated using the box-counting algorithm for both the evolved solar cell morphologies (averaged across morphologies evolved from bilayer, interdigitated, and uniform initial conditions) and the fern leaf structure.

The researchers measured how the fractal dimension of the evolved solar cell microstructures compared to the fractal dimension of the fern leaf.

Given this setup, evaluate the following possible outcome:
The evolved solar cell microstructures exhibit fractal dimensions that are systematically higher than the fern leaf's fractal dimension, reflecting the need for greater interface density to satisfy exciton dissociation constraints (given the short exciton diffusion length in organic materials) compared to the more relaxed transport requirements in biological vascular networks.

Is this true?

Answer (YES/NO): NO